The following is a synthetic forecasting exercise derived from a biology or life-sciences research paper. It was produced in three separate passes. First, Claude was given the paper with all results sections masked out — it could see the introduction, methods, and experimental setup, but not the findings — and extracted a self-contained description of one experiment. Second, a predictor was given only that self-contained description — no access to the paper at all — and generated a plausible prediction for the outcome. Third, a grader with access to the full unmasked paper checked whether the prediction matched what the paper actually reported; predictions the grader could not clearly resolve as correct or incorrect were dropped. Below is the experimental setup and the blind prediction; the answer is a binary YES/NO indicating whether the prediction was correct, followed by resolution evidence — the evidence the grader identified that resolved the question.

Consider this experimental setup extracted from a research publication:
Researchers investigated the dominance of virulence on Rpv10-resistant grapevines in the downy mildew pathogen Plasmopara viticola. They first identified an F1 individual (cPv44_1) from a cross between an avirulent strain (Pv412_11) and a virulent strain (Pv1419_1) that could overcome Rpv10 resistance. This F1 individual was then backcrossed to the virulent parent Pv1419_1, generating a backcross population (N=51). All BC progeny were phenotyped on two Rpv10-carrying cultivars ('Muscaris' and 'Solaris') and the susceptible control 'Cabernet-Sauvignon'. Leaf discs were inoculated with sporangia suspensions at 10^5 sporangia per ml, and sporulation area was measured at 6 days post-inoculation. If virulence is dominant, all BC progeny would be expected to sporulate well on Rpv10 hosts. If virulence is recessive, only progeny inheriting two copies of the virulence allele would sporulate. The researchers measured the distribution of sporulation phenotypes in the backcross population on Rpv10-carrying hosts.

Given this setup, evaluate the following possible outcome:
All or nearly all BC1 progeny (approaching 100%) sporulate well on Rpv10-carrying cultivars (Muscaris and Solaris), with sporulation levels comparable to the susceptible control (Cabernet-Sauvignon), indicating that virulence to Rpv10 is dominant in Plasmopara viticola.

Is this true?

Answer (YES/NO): NO